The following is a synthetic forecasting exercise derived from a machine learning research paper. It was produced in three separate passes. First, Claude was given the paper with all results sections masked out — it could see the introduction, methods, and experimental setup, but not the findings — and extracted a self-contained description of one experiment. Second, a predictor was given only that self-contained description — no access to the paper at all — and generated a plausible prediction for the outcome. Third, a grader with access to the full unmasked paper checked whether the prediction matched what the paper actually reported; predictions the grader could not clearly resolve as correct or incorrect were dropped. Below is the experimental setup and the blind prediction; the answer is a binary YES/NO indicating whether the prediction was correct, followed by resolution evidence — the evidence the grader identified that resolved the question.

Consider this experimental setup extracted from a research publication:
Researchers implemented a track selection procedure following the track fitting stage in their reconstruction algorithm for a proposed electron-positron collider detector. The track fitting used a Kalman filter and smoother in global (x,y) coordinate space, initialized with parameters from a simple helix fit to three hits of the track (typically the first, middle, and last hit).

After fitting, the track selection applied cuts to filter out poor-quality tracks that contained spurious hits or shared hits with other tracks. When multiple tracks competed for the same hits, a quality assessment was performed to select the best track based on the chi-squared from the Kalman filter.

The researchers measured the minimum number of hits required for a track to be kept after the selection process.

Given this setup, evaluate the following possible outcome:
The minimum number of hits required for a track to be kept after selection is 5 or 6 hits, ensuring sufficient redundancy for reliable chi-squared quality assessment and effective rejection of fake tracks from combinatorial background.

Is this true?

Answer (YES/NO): NO